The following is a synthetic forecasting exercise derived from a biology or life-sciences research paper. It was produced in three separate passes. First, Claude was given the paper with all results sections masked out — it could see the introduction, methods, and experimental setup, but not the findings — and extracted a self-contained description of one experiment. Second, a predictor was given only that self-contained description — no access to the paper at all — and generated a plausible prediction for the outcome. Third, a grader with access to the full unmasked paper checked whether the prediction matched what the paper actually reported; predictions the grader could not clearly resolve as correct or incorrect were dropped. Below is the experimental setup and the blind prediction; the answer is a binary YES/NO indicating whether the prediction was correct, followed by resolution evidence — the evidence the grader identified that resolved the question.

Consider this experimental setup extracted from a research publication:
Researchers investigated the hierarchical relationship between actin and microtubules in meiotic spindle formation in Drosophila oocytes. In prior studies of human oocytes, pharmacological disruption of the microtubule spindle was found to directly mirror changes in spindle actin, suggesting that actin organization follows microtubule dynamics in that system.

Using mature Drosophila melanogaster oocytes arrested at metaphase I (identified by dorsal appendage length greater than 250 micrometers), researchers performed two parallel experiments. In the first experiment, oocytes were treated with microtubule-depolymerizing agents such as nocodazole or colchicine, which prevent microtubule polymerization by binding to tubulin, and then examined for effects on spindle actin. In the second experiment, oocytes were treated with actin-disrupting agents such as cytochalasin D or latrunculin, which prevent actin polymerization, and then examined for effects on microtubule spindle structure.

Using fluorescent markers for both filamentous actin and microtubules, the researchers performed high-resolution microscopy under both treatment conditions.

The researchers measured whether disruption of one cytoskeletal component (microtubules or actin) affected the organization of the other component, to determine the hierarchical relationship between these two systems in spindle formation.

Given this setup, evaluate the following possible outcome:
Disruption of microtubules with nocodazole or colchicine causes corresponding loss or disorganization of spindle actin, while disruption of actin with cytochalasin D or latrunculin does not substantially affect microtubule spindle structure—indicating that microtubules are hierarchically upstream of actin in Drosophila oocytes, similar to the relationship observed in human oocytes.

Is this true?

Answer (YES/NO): NO